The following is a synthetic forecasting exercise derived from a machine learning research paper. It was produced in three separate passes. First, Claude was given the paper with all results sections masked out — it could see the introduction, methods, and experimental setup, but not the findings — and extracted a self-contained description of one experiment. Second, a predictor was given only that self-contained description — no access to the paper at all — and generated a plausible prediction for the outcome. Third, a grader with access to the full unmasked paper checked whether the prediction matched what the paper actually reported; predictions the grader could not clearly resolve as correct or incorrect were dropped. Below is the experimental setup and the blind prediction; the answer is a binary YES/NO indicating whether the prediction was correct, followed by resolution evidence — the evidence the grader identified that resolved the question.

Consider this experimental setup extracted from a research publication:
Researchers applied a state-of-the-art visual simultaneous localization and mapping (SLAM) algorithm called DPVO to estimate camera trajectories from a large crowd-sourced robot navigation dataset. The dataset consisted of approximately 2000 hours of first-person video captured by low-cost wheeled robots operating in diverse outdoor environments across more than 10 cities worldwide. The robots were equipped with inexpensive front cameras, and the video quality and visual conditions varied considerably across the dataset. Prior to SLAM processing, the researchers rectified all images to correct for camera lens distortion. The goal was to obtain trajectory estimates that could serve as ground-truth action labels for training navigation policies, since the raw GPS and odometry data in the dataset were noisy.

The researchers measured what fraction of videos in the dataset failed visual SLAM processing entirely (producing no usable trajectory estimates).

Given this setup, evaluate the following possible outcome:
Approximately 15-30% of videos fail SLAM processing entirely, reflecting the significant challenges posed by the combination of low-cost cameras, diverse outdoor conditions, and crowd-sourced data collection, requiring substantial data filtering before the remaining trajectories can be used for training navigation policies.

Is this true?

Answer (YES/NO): NO